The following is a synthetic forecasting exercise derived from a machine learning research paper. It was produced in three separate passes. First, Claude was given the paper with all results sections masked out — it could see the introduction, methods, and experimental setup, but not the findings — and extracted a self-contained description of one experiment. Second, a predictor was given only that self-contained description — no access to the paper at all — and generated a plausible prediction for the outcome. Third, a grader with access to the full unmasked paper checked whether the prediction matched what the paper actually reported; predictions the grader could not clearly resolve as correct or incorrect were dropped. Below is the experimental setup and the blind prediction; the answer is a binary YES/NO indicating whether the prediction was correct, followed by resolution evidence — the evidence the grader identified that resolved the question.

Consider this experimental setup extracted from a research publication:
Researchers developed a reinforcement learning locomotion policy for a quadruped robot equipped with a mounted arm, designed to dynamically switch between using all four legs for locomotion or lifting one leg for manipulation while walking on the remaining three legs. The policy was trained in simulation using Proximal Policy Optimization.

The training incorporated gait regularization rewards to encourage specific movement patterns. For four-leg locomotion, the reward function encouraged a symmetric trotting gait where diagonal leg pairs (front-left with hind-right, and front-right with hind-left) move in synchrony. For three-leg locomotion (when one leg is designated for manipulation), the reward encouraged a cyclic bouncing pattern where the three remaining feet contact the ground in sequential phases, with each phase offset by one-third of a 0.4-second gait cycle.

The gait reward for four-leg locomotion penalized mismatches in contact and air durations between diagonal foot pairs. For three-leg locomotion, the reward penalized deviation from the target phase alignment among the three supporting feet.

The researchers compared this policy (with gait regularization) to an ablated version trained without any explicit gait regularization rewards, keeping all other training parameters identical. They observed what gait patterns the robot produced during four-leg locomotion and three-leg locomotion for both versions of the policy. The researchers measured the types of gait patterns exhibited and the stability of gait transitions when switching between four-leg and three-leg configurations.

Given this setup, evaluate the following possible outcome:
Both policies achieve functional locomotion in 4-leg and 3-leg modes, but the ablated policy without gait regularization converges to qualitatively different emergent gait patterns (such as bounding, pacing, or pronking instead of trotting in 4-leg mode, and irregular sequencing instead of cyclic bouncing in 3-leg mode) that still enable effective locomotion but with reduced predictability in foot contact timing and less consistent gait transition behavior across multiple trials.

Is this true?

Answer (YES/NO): NO